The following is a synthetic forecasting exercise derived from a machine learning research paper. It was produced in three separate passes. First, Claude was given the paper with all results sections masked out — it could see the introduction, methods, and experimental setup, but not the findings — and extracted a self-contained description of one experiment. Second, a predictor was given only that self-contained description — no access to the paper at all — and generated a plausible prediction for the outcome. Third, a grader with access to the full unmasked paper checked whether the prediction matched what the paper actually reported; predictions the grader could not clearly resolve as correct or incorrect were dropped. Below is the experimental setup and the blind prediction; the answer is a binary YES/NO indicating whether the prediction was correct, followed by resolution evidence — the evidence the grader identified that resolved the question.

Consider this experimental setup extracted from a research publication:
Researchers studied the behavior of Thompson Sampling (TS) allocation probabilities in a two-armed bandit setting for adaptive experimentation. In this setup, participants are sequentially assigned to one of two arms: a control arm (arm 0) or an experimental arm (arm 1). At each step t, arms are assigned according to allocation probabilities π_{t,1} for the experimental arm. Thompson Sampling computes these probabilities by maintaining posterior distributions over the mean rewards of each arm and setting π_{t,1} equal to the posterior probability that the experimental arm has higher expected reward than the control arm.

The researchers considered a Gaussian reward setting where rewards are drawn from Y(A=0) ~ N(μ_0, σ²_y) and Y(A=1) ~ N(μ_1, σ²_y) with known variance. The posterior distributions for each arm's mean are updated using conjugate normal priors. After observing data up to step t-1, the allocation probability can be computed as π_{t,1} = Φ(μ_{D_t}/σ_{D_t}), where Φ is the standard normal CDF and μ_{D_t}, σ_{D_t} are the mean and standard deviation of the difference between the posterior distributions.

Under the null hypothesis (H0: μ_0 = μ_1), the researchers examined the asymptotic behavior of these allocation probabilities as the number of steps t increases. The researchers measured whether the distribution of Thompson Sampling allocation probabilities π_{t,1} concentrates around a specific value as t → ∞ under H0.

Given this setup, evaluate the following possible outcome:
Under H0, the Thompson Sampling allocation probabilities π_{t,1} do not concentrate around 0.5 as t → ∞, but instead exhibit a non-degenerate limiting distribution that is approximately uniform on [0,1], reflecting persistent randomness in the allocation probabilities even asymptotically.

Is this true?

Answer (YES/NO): NO